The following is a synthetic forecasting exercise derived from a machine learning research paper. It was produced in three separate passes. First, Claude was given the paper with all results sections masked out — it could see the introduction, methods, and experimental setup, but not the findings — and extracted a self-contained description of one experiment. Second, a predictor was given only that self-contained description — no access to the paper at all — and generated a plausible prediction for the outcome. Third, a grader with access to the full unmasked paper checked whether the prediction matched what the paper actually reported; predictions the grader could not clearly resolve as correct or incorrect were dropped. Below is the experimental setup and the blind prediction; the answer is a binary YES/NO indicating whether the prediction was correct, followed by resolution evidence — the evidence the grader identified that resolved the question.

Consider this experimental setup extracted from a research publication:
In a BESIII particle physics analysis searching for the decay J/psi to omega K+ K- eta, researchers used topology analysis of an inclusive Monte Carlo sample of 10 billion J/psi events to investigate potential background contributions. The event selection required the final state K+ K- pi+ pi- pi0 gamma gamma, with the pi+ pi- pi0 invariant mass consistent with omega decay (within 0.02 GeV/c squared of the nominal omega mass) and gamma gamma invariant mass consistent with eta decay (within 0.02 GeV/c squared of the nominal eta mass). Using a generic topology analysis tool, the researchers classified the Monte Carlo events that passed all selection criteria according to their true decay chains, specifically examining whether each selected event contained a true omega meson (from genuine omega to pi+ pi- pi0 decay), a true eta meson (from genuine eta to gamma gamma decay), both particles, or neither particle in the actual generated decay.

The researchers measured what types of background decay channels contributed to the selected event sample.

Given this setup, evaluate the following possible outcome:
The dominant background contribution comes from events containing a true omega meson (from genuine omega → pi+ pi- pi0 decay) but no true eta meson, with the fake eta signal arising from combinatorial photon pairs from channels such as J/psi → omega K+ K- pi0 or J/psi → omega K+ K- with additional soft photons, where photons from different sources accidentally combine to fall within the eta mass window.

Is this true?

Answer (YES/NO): NO